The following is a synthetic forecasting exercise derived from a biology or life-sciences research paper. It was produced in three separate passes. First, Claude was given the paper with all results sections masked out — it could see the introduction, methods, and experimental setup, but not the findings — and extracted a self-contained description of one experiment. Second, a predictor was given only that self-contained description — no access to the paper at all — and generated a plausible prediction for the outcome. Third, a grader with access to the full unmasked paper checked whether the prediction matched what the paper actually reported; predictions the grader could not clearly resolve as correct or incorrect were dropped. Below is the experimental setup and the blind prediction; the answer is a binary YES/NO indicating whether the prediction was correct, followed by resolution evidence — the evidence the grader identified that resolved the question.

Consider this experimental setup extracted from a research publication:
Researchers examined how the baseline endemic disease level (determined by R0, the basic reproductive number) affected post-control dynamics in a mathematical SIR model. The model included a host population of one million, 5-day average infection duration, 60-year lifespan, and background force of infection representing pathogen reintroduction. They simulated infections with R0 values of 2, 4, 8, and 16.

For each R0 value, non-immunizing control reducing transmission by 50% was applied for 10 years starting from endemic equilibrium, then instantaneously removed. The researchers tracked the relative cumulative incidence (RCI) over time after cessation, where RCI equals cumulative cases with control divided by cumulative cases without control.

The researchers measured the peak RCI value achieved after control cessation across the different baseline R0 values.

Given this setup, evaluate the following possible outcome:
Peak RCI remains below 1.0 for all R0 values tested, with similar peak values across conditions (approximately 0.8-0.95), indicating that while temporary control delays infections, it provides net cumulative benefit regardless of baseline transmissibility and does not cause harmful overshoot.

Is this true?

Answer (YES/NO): NO